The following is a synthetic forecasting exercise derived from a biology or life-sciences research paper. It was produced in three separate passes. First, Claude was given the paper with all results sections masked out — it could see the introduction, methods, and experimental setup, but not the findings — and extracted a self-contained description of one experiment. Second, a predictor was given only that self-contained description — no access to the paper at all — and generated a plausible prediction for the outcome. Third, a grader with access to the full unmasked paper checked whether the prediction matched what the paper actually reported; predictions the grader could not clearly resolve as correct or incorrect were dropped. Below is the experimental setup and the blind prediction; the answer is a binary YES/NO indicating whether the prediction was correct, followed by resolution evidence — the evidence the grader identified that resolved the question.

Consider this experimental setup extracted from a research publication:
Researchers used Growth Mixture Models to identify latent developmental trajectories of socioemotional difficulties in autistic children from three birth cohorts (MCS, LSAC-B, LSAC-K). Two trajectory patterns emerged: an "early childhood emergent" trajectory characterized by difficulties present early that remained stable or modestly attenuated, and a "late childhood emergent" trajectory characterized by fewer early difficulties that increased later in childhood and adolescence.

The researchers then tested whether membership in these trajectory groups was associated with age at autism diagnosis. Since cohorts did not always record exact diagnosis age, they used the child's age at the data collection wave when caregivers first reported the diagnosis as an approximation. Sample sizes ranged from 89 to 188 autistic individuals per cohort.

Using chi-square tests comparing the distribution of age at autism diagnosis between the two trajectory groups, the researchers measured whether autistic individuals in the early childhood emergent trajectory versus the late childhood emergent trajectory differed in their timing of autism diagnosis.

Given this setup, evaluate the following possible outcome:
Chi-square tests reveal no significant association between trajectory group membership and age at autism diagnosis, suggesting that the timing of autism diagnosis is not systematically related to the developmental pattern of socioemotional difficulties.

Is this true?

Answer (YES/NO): NO